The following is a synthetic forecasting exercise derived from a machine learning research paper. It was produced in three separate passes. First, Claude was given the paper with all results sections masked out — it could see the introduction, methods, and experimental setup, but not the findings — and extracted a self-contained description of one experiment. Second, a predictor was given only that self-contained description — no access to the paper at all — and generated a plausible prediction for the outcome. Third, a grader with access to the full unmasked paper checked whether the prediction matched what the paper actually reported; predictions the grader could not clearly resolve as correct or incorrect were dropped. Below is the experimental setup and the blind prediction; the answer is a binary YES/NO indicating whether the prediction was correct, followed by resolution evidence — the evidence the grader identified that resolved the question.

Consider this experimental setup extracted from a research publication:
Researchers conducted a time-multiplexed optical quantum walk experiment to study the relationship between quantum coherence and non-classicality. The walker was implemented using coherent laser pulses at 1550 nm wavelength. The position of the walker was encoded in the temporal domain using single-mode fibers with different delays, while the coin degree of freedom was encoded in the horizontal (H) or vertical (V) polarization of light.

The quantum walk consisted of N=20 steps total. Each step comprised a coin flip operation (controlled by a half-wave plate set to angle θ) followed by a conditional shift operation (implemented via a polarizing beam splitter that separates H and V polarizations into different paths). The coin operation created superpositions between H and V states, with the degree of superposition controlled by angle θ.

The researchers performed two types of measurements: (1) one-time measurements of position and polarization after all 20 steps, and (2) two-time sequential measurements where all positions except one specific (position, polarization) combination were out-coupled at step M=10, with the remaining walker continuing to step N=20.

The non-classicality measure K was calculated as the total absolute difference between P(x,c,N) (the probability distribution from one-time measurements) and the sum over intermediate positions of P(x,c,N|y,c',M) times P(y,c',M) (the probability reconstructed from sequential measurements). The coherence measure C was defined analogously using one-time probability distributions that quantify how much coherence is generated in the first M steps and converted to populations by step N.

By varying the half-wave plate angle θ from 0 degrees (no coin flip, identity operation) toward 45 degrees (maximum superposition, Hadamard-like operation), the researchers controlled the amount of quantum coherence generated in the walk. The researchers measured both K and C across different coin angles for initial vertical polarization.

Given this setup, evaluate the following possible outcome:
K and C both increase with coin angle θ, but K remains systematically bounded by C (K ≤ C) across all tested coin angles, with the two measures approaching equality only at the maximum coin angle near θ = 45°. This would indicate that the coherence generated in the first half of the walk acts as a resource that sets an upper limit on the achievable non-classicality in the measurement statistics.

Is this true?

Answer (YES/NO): NO